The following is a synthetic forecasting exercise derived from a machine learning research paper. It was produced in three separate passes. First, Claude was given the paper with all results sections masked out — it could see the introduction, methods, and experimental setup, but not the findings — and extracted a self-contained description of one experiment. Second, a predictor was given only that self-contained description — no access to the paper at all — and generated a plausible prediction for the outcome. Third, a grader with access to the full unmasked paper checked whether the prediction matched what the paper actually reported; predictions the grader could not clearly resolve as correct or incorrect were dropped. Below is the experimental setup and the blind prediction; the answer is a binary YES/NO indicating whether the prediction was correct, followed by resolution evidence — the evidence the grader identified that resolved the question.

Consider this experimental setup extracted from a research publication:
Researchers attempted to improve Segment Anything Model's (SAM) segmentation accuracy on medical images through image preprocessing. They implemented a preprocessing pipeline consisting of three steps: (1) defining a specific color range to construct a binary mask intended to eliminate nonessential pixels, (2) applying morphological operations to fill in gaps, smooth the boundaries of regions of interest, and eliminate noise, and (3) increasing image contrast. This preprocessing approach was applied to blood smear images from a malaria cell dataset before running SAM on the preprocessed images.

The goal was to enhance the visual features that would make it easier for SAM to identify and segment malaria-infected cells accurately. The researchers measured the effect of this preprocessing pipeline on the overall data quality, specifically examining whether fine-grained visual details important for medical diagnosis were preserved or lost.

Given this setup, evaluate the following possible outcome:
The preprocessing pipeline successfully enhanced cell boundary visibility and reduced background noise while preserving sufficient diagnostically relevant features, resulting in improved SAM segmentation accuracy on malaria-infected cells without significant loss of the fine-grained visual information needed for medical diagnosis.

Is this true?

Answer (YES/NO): NO